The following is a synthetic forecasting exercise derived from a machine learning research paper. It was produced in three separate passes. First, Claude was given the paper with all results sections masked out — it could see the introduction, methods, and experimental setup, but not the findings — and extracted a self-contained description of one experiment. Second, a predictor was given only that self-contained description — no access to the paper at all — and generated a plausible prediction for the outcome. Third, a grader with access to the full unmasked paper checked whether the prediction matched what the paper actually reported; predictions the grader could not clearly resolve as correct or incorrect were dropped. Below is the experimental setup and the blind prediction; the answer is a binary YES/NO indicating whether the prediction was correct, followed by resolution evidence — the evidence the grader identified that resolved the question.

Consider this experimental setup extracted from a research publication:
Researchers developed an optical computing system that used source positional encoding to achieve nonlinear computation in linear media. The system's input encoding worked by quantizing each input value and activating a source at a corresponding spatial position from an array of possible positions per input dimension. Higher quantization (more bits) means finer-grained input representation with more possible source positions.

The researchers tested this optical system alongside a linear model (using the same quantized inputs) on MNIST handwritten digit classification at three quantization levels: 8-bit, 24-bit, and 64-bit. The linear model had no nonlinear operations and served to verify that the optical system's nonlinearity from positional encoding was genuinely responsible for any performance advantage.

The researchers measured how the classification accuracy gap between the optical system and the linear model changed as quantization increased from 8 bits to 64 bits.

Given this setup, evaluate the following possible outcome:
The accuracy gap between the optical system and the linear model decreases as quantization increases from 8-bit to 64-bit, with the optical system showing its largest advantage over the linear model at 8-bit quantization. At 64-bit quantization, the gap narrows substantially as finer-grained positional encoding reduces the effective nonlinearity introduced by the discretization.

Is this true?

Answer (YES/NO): YES